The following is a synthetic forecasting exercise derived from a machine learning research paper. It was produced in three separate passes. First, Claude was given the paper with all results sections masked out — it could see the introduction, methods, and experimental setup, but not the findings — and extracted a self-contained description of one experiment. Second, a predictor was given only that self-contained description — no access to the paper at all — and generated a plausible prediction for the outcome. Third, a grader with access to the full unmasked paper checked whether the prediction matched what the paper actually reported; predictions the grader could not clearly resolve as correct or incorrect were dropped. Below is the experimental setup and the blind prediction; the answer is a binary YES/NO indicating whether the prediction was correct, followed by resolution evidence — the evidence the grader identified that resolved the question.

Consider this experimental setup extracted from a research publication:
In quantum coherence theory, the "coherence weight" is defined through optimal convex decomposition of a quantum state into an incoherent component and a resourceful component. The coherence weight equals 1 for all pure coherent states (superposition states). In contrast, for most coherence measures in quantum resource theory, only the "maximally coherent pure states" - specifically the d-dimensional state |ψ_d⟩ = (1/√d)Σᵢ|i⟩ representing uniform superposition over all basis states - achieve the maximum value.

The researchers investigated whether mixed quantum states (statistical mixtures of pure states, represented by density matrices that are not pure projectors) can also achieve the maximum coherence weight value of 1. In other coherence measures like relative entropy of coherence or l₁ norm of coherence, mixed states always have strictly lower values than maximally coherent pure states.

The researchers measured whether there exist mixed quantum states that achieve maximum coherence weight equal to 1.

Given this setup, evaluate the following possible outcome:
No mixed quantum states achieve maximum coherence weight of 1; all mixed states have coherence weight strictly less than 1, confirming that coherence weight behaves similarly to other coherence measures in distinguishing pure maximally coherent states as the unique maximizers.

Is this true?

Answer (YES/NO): NO